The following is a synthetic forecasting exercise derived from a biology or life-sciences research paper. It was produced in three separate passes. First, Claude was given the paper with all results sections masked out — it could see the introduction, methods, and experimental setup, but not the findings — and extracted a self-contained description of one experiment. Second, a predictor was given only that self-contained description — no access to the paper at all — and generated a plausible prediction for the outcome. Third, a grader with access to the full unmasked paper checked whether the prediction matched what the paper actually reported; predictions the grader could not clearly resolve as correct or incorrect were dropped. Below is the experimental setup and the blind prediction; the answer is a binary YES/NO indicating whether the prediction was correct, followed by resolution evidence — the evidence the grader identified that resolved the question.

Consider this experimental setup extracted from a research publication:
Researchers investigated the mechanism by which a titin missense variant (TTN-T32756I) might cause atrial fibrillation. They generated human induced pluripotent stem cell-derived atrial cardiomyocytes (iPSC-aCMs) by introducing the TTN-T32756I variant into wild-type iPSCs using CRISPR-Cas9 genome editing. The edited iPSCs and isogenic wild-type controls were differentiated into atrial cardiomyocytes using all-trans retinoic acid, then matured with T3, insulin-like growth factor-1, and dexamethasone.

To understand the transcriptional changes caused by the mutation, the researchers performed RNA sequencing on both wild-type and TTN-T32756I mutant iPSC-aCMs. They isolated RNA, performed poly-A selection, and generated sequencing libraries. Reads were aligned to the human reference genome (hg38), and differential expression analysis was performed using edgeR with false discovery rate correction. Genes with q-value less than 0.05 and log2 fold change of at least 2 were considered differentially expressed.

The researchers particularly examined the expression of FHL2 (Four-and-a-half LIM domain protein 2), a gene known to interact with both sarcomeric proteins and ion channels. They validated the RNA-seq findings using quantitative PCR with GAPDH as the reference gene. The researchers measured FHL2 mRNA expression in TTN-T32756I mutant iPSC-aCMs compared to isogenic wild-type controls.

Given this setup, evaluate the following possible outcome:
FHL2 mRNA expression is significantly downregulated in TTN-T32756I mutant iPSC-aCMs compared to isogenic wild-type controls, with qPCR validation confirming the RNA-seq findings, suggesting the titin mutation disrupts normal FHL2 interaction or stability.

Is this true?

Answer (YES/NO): NO